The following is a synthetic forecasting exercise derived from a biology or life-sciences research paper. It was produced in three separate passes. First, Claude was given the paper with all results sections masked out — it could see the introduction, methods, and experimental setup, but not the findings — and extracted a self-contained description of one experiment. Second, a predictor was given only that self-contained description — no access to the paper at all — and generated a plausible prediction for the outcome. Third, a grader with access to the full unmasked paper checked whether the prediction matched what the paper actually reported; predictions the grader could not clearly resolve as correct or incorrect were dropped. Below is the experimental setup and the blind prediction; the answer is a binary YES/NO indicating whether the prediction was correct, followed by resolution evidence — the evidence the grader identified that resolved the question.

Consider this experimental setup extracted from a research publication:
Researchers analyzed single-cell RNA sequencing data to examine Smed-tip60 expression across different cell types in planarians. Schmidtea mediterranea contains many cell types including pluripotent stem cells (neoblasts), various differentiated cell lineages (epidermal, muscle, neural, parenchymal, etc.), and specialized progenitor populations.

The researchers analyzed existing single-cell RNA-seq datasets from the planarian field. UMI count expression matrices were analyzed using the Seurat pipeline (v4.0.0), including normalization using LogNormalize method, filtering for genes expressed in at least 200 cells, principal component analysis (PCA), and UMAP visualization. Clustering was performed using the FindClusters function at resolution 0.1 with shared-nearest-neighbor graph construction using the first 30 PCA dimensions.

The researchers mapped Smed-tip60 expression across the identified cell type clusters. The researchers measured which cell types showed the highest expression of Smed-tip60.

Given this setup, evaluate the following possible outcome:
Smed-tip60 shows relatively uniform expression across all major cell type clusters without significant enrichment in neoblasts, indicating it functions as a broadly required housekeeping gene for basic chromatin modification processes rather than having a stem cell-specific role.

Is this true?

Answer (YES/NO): NO